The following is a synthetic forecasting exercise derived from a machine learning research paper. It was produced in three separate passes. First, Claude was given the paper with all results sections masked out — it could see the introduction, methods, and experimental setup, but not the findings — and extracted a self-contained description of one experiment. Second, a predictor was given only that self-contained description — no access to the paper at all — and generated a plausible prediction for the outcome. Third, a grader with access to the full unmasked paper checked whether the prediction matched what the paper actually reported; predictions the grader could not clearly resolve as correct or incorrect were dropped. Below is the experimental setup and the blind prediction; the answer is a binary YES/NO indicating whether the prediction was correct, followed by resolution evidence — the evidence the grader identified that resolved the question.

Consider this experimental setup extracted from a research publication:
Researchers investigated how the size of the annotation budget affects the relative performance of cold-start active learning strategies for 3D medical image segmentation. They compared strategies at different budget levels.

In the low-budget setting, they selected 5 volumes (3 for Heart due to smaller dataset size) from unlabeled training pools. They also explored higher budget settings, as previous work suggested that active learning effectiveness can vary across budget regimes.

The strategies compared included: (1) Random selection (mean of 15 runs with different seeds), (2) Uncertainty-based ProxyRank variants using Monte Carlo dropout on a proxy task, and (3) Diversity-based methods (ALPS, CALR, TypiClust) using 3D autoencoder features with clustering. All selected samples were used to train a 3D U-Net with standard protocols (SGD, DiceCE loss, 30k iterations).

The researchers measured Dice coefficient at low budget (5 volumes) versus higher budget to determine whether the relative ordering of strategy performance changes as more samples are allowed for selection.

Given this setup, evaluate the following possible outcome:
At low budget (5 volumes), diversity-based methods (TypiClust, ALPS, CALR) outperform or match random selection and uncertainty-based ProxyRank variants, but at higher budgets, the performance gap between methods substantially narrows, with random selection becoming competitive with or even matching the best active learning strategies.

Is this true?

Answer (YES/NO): NO